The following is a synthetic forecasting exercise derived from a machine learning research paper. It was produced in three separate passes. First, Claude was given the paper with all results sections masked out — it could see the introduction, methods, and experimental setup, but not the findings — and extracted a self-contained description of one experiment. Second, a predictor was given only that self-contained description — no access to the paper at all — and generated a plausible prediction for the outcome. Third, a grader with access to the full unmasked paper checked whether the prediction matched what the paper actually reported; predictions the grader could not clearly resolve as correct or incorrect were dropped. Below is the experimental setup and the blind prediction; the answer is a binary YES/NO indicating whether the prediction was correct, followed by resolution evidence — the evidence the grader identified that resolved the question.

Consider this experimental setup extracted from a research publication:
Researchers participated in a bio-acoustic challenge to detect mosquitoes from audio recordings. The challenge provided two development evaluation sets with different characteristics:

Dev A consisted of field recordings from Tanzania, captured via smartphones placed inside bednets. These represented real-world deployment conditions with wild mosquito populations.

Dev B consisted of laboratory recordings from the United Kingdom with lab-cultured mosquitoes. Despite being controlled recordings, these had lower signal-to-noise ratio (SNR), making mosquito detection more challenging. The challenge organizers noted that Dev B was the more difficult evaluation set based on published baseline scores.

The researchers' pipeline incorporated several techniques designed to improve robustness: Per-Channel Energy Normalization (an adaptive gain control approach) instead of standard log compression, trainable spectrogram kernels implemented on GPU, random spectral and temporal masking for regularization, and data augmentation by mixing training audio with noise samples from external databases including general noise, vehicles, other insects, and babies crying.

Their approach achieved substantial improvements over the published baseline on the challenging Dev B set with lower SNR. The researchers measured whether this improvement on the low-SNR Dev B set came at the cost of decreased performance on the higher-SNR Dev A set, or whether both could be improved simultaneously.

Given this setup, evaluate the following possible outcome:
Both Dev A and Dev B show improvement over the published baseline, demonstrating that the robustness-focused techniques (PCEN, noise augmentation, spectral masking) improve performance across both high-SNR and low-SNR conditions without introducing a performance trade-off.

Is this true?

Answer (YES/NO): NO